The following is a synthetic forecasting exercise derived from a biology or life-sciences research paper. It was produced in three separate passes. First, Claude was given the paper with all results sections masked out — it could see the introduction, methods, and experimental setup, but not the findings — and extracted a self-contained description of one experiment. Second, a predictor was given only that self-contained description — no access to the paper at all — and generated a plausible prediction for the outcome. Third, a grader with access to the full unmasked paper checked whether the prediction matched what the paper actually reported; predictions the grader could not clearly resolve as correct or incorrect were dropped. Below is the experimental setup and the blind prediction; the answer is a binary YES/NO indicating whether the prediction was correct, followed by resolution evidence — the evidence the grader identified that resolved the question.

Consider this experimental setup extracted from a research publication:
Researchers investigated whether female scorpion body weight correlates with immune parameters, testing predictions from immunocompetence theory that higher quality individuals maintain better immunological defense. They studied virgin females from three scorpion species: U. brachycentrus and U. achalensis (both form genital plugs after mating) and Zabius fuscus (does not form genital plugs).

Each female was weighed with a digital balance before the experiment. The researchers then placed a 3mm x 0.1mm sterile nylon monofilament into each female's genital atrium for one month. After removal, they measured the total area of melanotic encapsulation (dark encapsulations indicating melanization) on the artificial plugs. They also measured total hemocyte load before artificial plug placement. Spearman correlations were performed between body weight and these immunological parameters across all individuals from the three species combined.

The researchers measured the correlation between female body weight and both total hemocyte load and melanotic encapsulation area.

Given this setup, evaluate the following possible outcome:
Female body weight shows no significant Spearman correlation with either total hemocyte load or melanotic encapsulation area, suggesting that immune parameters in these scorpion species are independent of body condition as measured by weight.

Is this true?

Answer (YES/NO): NO